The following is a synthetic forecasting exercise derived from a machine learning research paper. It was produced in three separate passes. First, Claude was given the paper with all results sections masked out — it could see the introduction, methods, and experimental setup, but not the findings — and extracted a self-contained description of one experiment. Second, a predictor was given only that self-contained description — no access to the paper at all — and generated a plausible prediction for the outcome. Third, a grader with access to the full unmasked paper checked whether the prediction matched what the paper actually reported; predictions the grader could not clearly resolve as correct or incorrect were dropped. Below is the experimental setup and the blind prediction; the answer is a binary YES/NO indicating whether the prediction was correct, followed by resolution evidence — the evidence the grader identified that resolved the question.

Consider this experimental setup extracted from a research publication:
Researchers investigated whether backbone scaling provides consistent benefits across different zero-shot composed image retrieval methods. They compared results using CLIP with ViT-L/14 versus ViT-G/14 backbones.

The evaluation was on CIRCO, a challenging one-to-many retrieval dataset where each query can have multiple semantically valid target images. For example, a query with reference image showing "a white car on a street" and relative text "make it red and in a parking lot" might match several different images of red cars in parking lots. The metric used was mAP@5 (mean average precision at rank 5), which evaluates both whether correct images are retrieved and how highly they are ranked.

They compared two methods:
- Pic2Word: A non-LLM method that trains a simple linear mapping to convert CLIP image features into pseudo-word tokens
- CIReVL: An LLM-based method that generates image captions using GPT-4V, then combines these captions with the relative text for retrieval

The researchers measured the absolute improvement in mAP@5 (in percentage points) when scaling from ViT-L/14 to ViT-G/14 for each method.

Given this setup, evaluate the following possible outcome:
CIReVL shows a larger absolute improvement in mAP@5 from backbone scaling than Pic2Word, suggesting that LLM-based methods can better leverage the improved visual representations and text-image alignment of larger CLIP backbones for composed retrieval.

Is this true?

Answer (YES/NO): YES